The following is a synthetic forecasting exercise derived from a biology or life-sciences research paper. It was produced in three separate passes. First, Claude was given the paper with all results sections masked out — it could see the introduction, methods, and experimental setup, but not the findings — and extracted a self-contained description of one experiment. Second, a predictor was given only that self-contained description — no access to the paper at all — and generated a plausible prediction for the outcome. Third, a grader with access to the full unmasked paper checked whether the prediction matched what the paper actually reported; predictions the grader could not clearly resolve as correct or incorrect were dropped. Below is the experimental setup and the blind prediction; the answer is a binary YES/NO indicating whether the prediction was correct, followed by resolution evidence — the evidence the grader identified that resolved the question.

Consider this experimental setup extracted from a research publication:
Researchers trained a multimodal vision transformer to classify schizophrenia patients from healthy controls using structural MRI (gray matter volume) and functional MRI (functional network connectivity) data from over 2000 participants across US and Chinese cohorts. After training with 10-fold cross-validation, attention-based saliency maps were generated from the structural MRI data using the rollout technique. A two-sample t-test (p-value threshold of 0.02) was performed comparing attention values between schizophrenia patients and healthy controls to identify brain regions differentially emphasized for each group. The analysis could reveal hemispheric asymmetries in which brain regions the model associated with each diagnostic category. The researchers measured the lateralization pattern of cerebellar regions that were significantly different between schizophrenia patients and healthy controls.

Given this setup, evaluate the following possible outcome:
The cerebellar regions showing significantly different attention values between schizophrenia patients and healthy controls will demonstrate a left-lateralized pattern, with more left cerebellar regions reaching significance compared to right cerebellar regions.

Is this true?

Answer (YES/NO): NO